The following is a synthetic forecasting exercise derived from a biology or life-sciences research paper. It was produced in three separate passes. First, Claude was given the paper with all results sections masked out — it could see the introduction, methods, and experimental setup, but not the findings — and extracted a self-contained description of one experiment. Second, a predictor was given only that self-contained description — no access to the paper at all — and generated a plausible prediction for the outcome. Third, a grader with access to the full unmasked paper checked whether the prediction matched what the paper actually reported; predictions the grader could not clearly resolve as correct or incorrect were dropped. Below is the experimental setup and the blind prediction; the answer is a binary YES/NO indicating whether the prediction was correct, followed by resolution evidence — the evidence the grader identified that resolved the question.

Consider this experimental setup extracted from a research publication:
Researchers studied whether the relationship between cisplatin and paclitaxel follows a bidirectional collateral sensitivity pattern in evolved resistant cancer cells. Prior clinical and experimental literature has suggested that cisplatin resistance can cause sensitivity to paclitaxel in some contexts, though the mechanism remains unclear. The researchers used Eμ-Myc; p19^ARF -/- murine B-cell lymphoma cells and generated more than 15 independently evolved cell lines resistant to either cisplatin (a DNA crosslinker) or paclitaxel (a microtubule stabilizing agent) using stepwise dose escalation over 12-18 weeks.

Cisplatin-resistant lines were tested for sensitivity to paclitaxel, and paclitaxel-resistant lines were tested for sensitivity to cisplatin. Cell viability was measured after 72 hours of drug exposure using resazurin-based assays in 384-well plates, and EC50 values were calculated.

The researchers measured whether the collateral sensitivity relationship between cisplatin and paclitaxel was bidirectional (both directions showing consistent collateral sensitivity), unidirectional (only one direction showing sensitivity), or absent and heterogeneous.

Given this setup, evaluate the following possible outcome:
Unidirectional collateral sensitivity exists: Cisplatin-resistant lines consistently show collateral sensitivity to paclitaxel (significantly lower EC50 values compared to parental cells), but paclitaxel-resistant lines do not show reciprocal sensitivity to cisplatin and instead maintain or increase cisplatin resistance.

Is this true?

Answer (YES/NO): NO